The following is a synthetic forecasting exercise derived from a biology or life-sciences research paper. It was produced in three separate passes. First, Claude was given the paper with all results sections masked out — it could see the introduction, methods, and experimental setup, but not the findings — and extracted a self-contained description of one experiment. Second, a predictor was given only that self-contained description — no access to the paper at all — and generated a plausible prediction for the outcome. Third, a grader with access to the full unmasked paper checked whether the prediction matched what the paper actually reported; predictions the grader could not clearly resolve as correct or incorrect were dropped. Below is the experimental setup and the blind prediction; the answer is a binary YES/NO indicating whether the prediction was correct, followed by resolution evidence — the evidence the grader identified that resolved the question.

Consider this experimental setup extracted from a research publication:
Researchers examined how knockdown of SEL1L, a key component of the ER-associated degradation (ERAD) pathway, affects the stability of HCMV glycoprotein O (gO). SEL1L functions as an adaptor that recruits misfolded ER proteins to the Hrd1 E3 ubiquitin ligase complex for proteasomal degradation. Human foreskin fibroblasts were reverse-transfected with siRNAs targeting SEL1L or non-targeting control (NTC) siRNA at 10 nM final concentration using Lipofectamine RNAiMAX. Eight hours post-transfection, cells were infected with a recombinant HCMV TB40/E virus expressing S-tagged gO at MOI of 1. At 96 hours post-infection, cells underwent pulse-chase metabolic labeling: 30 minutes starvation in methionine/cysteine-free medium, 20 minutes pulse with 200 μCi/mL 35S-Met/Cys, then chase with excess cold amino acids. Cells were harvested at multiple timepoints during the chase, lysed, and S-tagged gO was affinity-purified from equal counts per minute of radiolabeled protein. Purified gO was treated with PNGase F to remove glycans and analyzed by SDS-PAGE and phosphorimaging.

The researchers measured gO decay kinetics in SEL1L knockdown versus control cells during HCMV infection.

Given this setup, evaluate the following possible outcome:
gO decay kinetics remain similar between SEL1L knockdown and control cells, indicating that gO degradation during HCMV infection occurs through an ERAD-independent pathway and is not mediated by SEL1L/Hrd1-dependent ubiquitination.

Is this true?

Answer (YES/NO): NO